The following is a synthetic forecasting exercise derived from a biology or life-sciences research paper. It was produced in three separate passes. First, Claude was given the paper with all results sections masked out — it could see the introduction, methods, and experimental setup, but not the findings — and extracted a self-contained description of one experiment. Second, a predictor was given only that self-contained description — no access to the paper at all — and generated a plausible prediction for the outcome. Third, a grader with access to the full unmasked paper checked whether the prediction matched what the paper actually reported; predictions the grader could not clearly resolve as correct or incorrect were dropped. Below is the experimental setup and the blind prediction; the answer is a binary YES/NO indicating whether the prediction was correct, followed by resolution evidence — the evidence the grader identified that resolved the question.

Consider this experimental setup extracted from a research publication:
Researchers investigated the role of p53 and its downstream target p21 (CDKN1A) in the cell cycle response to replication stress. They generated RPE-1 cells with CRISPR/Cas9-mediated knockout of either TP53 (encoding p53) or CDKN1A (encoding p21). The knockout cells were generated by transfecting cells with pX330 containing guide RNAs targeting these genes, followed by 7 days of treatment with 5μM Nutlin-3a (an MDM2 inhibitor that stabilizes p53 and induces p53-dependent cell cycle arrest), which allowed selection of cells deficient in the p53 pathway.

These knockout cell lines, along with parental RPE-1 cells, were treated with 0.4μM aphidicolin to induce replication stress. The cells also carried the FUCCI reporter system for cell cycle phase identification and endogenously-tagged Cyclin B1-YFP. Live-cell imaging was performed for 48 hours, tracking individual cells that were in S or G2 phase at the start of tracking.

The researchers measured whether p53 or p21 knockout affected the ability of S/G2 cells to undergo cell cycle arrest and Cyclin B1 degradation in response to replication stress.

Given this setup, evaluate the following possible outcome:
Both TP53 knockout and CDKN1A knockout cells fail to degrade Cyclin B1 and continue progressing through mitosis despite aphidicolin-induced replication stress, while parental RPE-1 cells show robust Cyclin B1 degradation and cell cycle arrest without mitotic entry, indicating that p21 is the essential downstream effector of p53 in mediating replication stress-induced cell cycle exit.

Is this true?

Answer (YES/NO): NO